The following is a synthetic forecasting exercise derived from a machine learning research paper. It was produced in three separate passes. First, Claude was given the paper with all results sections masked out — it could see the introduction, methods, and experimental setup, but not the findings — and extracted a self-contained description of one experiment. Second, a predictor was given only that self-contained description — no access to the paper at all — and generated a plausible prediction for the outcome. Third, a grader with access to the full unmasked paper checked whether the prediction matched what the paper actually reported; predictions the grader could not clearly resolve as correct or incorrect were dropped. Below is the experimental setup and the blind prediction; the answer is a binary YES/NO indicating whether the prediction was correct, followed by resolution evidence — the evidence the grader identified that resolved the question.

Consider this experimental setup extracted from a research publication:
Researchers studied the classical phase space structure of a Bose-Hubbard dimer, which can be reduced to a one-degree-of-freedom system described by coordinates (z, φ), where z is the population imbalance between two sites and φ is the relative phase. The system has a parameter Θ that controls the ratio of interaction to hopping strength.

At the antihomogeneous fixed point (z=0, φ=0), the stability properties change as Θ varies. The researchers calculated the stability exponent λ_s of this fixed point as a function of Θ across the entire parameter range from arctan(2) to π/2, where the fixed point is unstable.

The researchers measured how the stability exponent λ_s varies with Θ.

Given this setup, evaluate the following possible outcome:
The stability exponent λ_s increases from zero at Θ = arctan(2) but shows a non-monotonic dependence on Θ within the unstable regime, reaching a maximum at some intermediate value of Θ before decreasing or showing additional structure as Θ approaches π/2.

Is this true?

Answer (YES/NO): YES